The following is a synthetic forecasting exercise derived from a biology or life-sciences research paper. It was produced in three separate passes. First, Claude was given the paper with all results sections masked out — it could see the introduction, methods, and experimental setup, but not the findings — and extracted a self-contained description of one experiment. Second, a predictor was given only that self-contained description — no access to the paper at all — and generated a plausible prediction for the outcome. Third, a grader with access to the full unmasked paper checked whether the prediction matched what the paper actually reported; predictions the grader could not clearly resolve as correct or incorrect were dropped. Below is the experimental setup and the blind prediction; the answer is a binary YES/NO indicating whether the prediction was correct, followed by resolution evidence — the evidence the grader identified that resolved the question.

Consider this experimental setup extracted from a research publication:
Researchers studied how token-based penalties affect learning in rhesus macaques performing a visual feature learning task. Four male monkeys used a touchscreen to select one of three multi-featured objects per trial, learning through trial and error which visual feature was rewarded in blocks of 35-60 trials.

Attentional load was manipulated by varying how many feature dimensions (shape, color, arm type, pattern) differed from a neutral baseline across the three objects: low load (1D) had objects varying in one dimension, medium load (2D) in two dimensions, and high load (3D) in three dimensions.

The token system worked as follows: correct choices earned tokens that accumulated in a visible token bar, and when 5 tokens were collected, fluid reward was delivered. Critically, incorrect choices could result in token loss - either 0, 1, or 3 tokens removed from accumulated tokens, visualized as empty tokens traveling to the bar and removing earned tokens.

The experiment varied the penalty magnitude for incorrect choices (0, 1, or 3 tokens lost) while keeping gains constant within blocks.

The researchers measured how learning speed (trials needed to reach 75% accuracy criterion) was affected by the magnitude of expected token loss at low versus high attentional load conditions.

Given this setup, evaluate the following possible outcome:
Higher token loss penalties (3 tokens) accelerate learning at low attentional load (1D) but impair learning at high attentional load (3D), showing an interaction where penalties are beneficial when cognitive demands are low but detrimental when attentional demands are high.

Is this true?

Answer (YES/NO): NO